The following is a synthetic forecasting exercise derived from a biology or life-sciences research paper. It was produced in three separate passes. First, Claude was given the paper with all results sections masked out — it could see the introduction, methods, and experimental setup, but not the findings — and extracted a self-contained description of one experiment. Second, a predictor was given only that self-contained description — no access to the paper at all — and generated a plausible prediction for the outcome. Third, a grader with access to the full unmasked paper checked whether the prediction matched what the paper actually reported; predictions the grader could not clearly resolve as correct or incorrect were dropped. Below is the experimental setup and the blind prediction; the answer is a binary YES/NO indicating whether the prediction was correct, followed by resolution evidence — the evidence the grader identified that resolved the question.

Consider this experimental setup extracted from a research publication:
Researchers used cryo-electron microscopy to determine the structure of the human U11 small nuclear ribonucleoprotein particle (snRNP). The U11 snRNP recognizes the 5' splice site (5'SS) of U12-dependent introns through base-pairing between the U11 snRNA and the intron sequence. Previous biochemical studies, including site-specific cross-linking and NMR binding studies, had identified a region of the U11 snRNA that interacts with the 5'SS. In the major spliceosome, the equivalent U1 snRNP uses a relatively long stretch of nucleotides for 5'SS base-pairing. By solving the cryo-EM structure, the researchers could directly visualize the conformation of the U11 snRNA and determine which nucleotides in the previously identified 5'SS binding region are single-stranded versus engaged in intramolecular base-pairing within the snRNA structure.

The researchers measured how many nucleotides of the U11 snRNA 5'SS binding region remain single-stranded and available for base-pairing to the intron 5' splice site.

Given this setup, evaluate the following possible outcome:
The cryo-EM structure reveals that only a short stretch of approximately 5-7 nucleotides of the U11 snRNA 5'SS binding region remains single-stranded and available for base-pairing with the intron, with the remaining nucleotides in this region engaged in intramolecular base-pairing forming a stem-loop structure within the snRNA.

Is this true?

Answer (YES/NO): NO